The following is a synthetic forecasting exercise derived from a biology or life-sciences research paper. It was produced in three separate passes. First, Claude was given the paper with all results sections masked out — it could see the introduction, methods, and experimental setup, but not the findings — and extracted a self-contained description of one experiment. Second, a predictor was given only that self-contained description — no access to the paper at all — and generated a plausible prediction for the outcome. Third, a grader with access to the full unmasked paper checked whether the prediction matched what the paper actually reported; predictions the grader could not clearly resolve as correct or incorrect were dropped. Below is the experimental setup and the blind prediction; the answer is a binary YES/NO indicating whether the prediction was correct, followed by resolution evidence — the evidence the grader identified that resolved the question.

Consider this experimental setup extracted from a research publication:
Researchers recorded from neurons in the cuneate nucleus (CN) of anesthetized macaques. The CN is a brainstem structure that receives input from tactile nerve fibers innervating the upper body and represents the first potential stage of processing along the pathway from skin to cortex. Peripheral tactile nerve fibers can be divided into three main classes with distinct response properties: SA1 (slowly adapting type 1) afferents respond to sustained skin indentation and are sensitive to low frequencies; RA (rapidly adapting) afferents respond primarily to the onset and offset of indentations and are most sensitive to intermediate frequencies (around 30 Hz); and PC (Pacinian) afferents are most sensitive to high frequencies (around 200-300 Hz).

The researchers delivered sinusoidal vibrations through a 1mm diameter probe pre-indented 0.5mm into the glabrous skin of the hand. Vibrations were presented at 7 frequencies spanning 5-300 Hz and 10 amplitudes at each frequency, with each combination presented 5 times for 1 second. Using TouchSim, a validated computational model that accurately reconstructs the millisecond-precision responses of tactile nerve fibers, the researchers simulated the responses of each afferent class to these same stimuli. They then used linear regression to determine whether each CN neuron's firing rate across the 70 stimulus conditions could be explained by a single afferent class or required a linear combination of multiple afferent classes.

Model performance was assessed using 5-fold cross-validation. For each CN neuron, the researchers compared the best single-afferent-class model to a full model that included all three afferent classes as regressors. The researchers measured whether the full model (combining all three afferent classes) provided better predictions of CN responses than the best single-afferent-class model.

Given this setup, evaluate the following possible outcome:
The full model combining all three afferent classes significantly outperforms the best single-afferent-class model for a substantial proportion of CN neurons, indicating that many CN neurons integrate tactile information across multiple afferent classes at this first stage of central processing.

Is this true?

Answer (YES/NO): YES